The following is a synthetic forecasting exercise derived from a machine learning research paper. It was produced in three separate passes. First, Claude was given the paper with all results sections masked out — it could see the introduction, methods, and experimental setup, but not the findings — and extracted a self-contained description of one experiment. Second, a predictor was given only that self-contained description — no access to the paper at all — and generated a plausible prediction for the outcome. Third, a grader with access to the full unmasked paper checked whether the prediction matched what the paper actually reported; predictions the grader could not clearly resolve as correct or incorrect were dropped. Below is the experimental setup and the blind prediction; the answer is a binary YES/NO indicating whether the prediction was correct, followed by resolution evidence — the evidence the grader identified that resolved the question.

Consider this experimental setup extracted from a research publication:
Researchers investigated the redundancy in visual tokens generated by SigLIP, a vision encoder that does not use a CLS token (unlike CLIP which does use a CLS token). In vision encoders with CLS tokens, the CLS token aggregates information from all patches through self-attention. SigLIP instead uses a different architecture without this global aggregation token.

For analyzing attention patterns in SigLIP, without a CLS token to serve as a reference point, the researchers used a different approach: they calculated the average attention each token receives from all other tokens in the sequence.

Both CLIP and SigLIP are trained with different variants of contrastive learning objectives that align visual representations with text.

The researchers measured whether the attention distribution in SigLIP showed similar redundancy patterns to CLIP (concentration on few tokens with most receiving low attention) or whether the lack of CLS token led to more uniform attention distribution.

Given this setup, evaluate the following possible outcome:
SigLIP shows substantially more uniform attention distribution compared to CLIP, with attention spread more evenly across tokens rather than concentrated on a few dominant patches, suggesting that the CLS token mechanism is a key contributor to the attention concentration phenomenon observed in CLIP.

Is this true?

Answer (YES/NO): NO